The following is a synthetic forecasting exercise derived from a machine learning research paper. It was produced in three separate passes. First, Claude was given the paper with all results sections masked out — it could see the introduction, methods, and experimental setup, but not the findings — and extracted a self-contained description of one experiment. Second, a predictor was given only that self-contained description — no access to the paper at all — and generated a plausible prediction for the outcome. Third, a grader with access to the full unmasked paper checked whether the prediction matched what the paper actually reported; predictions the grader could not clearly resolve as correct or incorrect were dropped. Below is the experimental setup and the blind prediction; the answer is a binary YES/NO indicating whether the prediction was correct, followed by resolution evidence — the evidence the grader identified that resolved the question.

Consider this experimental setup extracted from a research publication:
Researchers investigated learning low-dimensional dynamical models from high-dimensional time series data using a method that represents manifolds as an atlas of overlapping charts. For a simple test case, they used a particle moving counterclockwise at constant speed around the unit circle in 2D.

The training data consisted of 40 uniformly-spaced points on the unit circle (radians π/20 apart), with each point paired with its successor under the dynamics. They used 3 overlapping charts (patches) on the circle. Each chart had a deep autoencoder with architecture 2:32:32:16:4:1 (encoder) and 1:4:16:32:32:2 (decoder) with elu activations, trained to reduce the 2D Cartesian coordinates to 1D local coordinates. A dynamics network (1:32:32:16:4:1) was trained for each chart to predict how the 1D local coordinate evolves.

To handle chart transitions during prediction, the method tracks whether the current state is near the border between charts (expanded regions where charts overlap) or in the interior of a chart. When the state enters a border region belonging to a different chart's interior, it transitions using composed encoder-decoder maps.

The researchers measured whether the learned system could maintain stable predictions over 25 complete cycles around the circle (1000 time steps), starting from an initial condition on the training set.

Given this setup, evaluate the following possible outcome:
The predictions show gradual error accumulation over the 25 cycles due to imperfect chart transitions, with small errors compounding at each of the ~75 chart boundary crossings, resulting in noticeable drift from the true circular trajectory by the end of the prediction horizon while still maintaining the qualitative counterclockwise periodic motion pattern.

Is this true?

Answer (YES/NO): NO